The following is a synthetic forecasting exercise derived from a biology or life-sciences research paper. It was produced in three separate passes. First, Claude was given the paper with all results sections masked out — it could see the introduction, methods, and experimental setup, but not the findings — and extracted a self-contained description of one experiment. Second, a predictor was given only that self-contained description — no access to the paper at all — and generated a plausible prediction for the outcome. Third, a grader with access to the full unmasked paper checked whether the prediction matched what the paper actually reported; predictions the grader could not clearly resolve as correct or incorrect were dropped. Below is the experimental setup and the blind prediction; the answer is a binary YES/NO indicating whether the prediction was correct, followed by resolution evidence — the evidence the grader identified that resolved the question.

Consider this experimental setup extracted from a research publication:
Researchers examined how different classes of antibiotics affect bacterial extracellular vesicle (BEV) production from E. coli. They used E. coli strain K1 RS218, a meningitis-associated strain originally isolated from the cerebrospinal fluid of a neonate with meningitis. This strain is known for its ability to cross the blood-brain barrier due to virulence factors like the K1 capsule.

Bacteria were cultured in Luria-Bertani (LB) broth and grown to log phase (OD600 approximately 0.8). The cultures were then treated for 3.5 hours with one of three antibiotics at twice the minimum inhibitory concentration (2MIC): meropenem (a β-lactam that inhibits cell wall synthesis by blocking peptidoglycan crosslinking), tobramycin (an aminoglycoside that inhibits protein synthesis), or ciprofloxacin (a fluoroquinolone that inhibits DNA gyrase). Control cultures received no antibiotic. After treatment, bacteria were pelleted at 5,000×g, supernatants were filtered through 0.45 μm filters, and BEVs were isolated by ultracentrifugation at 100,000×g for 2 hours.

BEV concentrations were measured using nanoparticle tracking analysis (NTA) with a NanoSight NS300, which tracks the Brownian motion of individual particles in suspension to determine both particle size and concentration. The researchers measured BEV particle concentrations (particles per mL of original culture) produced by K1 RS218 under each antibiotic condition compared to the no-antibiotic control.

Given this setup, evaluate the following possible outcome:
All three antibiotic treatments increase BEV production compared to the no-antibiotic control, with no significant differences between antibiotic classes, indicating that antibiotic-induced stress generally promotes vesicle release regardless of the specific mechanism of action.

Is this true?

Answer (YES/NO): NO